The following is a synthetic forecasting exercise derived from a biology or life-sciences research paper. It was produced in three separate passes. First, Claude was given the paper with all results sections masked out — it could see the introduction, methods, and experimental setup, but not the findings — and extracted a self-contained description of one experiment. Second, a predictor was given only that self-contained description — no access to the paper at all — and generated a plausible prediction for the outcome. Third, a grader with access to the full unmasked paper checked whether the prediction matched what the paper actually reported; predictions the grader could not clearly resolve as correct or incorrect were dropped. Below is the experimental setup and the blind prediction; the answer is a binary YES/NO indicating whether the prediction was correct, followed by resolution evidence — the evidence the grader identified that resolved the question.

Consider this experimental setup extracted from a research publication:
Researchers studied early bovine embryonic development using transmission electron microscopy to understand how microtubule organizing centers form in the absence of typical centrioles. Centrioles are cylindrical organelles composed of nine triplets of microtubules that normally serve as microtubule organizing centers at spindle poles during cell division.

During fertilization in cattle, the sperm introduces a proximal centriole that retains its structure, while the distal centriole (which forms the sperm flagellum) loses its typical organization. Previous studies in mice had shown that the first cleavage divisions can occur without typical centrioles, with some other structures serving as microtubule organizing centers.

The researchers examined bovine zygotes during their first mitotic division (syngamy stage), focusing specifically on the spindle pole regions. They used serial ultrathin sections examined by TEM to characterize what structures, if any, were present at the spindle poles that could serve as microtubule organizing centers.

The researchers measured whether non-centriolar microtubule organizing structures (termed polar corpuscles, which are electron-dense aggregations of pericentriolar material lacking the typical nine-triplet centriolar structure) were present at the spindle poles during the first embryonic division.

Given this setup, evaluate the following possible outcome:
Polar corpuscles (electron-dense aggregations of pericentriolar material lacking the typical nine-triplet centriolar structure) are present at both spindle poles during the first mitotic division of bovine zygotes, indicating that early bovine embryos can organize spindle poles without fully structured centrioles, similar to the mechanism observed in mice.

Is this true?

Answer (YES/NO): NO